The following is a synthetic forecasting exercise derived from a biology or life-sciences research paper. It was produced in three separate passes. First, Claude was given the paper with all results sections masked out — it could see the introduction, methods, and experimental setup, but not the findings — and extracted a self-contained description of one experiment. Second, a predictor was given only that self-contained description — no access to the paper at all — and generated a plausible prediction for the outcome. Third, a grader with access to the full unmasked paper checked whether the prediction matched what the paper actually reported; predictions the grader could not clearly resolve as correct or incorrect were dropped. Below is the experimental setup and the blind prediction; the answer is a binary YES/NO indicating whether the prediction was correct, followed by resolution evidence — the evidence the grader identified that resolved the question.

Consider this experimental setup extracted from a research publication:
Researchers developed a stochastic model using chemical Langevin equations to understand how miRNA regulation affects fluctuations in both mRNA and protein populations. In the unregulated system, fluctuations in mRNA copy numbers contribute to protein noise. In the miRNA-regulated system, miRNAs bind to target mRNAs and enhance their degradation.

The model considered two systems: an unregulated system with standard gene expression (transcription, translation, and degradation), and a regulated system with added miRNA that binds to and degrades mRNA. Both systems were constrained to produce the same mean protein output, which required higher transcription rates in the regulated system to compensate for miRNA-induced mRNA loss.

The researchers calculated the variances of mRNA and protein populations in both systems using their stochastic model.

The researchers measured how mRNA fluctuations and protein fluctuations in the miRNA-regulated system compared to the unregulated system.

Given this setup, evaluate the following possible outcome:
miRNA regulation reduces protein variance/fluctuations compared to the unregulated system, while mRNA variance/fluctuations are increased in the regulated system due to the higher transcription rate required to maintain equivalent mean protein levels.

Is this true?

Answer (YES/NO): YES